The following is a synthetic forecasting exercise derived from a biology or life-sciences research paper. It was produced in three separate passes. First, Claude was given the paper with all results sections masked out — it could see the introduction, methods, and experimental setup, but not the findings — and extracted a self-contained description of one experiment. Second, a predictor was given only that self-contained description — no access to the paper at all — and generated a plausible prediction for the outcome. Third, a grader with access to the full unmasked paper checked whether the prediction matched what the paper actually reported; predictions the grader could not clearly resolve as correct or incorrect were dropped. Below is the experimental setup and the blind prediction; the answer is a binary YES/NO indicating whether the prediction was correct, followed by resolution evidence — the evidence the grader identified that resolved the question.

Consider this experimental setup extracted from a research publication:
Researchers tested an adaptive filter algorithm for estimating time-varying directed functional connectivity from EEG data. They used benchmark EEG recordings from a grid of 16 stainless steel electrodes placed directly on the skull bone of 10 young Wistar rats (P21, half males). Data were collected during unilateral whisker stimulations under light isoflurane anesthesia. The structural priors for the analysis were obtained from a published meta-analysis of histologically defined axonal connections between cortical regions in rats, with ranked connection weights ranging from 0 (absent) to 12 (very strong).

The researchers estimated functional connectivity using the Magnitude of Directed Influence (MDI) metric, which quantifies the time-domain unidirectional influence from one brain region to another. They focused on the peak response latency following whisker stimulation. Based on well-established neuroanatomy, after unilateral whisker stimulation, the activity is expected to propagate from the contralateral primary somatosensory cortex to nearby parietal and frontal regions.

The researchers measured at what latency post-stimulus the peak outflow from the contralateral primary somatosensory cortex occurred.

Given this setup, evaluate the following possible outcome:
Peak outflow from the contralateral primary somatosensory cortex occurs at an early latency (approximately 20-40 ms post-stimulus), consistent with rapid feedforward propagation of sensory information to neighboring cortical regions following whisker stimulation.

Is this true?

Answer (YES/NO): NO